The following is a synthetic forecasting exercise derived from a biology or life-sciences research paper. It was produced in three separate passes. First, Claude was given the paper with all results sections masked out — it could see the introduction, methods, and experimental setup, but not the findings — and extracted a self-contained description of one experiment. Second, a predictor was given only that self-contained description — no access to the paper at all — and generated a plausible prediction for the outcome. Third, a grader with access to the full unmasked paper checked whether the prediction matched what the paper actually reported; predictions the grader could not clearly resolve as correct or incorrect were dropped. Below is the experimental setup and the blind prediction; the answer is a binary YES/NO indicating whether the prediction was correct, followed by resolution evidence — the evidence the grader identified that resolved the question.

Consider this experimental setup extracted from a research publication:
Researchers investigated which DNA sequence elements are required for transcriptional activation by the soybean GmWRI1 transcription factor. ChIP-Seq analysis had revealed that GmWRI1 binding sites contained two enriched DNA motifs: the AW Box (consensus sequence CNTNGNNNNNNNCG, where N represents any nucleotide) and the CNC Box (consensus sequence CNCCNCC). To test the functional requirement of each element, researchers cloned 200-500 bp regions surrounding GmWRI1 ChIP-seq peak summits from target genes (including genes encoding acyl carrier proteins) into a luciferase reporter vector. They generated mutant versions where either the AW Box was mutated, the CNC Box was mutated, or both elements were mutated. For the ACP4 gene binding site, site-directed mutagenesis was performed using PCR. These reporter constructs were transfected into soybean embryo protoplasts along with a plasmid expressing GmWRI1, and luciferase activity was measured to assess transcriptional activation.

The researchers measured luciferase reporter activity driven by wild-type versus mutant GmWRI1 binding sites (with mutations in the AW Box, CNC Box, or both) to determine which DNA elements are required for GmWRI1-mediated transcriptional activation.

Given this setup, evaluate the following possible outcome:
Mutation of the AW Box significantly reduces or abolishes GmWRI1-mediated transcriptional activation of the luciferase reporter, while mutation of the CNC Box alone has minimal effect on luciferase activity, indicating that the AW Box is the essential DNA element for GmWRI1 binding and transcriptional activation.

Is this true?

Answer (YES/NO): NO